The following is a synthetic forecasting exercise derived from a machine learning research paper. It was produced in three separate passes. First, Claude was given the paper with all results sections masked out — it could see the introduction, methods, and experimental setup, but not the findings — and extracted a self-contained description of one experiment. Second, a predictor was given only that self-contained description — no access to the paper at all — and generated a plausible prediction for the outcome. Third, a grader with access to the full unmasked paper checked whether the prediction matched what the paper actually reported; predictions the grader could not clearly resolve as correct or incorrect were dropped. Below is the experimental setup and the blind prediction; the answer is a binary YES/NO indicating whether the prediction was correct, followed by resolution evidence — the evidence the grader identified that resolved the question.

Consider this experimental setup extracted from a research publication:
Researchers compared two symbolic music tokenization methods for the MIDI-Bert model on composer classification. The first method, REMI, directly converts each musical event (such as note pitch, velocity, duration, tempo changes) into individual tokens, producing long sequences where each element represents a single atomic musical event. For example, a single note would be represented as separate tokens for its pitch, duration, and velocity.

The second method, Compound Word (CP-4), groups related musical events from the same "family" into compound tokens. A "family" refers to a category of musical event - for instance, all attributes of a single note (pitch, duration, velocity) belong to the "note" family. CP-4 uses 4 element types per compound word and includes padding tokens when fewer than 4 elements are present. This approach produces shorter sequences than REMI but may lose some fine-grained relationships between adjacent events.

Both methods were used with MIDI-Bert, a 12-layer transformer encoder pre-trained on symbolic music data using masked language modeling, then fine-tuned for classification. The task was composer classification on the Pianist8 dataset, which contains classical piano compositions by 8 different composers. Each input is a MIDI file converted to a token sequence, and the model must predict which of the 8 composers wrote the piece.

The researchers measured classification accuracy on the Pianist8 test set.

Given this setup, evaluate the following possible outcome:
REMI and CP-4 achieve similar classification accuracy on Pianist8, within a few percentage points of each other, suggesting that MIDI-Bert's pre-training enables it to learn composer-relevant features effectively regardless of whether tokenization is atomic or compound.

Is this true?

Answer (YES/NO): NO